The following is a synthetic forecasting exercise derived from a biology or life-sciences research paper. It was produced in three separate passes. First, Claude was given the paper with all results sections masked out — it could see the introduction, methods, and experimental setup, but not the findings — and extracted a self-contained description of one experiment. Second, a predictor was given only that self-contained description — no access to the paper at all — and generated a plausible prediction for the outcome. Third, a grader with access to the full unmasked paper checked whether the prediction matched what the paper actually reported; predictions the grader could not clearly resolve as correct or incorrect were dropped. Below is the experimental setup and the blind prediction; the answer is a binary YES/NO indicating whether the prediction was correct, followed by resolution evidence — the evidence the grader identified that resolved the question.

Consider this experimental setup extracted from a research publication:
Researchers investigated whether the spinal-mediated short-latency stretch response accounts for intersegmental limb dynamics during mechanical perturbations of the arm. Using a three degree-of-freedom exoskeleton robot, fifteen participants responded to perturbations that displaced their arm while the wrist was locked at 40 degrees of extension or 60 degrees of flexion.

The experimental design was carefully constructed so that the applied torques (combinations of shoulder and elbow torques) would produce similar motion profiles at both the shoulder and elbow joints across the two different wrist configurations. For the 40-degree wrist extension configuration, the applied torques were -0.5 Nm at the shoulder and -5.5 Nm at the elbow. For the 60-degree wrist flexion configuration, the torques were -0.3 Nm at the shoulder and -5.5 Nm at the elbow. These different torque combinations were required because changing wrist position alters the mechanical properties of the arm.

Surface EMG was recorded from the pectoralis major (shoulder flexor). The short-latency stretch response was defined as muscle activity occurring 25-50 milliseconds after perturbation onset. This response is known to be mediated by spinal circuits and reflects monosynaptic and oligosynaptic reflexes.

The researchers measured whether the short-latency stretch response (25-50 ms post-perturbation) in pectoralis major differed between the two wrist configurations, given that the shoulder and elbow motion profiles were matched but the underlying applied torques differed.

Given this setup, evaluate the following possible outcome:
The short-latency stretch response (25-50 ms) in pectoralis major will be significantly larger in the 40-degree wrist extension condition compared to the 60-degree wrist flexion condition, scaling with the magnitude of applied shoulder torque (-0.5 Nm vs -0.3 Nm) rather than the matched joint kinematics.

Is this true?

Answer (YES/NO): NO